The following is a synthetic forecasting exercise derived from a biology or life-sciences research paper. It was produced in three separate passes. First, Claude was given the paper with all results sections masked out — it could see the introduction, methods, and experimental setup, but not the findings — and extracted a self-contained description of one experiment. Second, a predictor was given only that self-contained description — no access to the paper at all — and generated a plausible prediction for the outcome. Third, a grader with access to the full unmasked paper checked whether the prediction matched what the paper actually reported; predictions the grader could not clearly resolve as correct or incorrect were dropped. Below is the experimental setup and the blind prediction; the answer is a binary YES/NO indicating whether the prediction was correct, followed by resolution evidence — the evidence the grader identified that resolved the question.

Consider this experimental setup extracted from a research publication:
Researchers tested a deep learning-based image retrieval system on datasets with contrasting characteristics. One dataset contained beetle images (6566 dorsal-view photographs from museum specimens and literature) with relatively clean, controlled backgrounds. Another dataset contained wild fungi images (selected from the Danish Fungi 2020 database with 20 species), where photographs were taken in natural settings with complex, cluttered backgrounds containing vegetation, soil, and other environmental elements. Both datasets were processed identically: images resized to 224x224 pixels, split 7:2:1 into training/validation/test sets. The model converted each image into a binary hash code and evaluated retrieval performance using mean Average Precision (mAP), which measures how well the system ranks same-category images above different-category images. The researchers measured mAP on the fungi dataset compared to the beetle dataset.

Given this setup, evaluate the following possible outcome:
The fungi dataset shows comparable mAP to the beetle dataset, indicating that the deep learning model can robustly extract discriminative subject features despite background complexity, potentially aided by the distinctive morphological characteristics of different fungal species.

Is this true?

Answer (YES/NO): NO